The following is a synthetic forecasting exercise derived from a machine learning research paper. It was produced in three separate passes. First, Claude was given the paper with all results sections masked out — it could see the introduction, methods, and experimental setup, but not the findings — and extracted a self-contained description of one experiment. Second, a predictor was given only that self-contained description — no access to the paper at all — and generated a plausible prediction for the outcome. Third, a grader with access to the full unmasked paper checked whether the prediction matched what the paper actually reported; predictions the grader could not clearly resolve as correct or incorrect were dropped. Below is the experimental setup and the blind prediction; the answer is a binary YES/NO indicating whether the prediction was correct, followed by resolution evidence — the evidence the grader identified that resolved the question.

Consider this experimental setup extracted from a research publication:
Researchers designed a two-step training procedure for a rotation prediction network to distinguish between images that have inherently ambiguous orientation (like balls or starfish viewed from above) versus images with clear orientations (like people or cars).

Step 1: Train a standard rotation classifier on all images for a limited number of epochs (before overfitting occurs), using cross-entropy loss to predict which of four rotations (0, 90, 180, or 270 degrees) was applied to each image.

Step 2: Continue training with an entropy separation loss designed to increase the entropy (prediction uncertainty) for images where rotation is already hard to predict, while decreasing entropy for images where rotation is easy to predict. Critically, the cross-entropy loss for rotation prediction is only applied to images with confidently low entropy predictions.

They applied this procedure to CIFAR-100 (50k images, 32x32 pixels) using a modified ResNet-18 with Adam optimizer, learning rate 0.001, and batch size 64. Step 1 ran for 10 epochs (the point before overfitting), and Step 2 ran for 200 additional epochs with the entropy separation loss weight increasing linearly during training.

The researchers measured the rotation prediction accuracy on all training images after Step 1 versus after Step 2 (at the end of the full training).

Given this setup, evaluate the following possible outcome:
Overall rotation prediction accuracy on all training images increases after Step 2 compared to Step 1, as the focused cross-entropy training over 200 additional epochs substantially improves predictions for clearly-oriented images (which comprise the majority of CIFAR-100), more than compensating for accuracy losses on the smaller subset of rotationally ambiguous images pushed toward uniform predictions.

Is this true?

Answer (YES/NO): NO